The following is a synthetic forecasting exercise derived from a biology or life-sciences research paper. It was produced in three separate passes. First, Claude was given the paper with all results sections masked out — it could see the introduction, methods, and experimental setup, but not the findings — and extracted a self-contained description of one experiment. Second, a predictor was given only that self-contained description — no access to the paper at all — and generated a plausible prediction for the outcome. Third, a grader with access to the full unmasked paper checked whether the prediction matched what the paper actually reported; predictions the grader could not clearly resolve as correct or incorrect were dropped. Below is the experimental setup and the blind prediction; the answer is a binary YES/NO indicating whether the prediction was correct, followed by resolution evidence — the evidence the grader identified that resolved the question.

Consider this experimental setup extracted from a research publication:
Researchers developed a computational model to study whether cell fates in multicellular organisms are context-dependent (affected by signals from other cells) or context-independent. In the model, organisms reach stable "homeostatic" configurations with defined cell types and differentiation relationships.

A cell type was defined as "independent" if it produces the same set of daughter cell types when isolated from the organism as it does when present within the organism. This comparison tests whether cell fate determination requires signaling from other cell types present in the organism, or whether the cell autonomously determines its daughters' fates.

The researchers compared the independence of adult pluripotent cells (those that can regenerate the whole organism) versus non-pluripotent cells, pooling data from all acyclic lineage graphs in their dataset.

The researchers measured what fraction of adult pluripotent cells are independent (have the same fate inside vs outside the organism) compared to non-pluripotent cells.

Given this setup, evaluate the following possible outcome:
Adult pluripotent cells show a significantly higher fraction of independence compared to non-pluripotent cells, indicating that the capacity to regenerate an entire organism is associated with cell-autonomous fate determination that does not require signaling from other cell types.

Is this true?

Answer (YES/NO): YES